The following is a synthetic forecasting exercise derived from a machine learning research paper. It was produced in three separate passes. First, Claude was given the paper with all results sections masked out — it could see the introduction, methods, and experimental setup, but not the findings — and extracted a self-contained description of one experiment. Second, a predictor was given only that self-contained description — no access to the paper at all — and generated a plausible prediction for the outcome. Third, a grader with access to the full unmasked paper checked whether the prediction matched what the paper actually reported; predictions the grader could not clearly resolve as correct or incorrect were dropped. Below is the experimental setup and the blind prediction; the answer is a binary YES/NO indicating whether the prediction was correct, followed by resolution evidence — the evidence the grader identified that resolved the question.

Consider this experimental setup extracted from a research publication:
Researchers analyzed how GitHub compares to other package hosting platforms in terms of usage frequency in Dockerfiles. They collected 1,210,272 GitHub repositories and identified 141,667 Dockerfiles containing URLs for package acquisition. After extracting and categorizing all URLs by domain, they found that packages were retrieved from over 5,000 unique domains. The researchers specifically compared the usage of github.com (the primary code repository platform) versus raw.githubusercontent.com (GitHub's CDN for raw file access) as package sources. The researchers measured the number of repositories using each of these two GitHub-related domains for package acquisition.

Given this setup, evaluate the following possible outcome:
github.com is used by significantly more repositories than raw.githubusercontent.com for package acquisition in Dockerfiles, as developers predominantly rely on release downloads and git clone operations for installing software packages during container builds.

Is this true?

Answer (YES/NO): YES